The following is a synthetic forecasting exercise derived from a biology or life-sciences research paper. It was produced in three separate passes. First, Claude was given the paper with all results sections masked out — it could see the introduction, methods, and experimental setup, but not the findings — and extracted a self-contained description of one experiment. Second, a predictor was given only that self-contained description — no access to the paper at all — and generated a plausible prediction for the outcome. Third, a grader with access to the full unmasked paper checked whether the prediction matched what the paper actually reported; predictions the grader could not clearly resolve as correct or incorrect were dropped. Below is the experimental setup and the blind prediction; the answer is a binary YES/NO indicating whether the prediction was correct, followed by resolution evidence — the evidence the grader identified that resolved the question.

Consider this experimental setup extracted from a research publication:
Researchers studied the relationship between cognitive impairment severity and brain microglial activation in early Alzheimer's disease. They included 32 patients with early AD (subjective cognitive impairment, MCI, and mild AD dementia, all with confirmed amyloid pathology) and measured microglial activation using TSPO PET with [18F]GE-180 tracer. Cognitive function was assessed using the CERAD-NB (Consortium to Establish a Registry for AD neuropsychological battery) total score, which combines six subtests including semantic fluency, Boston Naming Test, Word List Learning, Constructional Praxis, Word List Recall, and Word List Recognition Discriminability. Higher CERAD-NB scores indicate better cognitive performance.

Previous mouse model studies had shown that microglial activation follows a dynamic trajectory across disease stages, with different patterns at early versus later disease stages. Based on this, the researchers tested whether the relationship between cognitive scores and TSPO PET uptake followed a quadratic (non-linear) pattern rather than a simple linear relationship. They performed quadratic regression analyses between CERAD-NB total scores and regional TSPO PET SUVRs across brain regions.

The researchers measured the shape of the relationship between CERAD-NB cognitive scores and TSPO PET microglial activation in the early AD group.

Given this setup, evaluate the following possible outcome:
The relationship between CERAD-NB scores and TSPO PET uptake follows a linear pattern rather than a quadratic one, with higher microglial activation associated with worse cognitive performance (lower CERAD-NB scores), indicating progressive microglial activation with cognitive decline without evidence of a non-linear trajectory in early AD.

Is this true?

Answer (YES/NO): NO